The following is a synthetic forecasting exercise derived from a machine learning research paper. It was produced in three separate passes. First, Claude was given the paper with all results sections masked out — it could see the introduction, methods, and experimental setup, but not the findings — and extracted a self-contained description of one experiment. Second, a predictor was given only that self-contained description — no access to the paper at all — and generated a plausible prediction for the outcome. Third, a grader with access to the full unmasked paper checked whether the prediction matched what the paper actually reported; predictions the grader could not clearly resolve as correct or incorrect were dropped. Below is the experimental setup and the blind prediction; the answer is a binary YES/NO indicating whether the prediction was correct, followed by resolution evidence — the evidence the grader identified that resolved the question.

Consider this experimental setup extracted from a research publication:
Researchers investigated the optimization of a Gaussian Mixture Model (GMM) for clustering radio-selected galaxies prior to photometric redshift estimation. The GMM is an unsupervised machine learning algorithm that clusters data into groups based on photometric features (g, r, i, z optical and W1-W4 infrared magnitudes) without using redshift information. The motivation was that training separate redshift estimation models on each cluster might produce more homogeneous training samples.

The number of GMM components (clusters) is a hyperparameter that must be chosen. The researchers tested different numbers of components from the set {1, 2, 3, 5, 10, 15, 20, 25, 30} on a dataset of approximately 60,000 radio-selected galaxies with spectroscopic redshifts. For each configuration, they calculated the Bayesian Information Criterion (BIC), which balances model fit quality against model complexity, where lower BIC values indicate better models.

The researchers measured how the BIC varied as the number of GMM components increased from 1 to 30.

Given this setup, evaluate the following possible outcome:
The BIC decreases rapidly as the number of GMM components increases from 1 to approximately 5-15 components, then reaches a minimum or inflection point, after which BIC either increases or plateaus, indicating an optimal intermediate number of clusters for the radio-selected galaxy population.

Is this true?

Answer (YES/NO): NO